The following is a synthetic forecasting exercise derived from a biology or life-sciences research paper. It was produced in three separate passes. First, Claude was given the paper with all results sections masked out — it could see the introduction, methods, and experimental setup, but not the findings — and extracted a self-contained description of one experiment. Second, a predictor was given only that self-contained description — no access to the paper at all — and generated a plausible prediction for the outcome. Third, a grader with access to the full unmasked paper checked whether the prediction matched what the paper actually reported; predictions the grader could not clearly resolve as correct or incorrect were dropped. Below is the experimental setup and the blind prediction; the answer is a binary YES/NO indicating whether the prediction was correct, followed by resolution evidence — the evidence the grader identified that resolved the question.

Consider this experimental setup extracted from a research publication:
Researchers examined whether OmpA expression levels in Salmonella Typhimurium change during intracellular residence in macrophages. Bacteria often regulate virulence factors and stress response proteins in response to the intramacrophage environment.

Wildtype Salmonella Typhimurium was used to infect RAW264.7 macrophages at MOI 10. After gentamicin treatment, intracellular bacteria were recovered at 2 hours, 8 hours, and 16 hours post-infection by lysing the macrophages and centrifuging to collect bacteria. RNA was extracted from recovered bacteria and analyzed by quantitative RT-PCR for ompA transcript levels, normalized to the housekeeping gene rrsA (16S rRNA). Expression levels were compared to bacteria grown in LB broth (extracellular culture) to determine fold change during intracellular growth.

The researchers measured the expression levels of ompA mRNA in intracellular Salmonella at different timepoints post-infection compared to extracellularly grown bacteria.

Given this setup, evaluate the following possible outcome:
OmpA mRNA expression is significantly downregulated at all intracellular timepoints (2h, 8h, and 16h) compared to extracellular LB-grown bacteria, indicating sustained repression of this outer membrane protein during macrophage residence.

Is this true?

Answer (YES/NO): NO